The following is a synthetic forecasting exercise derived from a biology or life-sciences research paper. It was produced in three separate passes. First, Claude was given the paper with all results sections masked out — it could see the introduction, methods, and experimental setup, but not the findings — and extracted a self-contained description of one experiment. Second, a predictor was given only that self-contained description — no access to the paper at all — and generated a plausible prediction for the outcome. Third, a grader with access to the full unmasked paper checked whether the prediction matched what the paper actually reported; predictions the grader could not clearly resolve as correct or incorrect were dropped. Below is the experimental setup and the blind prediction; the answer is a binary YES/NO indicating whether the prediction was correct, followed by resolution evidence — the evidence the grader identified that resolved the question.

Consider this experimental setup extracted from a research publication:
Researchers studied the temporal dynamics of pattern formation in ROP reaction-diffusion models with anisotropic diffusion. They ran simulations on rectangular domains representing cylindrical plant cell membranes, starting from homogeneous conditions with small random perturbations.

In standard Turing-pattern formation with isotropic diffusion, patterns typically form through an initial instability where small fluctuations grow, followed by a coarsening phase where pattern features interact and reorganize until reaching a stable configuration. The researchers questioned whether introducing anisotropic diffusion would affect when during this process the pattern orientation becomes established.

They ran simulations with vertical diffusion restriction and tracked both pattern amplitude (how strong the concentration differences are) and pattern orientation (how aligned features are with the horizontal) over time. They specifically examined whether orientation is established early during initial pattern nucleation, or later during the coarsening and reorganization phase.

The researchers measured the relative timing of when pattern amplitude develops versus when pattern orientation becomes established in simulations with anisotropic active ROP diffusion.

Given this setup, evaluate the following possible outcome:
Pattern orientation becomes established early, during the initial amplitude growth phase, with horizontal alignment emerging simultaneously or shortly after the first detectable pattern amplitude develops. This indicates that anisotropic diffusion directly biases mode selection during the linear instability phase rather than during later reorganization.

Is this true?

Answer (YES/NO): YES